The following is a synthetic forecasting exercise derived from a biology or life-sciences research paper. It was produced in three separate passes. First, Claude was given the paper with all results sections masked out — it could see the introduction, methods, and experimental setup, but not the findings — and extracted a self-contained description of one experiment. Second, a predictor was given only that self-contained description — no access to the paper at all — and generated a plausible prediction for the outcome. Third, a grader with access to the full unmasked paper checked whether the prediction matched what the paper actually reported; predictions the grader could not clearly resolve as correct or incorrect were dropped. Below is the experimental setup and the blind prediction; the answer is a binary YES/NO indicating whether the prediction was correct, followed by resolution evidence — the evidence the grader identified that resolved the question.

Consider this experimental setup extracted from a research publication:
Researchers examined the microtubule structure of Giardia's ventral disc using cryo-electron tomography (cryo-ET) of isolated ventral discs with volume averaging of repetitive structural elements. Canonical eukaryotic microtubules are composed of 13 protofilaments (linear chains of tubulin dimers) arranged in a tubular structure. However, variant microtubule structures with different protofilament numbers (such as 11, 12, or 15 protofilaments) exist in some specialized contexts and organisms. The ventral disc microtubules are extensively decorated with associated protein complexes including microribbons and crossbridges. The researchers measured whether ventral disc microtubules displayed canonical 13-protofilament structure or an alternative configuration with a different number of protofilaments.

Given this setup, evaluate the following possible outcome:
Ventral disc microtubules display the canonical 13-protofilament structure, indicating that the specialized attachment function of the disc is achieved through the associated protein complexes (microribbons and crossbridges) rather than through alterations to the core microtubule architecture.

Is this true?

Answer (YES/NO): YES